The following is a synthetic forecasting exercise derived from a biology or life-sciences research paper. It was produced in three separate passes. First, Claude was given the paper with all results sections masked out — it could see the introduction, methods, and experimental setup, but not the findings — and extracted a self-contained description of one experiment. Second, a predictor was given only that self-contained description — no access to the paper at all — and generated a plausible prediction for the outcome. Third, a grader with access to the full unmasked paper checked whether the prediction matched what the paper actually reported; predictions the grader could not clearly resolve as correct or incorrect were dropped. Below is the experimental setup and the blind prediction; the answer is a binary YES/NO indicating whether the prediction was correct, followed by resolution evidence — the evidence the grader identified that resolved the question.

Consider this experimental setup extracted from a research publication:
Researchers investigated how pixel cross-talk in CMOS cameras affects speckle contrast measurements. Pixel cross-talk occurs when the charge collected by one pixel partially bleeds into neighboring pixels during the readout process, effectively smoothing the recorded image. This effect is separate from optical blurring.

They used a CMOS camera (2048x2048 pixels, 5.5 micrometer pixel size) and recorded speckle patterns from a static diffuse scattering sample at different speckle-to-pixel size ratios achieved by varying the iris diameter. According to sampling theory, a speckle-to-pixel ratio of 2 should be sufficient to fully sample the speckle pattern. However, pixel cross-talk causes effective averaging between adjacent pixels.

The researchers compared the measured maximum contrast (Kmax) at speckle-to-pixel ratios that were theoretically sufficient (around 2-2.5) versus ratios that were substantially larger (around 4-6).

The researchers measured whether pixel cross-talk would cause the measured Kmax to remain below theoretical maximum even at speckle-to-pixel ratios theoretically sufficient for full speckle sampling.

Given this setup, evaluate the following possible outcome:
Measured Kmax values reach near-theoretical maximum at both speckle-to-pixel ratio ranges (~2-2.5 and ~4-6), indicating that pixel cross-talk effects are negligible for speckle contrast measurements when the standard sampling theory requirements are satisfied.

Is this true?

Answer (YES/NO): NO